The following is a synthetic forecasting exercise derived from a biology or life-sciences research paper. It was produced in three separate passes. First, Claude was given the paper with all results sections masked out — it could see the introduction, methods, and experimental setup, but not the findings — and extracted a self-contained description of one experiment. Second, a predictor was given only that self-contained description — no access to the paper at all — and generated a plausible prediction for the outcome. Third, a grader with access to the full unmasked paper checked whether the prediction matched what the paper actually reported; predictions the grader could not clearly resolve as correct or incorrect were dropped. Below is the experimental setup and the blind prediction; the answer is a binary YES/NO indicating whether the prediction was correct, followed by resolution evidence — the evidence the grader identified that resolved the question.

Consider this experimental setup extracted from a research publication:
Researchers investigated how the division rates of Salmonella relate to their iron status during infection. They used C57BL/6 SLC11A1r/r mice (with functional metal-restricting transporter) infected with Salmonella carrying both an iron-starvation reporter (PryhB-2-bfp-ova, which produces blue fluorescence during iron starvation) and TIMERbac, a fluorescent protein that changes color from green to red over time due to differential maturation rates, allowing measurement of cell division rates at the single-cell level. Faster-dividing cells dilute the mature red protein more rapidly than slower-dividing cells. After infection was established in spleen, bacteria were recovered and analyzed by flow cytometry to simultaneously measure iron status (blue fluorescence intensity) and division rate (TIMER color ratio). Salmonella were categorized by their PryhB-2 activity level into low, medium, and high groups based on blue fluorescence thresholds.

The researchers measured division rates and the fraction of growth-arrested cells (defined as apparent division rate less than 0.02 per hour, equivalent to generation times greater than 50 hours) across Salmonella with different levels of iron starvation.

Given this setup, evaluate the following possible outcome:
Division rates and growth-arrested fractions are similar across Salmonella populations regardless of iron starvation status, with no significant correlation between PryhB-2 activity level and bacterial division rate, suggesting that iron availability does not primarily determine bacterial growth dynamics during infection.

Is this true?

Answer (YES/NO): NO